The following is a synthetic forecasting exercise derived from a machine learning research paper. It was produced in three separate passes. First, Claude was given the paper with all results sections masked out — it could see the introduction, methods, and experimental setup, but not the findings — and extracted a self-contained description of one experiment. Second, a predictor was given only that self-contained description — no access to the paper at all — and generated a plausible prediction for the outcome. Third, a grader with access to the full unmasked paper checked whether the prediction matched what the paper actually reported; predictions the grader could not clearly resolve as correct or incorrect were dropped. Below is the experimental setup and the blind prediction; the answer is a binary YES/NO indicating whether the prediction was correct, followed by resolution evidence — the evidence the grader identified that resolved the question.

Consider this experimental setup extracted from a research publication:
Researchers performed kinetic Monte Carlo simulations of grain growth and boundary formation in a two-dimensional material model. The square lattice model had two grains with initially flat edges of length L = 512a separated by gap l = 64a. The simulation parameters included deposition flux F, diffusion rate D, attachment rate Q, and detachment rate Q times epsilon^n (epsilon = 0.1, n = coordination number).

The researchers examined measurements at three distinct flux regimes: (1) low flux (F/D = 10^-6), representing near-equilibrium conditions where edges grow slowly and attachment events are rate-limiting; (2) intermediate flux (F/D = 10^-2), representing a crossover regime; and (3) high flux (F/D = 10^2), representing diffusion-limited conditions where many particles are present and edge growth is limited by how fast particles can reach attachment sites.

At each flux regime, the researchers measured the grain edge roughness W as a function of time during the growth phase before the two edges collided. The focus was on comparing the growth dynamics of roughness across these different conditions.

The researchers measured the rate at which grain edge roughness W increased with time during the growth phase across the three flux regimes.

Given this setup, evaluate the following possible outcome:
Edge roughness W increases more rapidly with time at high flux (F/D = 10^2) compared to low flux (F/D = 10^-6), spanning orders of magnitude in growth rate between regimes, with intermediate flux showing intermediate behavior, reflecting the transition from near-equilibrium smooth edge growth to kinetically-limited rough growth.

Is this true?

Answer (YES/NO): NO